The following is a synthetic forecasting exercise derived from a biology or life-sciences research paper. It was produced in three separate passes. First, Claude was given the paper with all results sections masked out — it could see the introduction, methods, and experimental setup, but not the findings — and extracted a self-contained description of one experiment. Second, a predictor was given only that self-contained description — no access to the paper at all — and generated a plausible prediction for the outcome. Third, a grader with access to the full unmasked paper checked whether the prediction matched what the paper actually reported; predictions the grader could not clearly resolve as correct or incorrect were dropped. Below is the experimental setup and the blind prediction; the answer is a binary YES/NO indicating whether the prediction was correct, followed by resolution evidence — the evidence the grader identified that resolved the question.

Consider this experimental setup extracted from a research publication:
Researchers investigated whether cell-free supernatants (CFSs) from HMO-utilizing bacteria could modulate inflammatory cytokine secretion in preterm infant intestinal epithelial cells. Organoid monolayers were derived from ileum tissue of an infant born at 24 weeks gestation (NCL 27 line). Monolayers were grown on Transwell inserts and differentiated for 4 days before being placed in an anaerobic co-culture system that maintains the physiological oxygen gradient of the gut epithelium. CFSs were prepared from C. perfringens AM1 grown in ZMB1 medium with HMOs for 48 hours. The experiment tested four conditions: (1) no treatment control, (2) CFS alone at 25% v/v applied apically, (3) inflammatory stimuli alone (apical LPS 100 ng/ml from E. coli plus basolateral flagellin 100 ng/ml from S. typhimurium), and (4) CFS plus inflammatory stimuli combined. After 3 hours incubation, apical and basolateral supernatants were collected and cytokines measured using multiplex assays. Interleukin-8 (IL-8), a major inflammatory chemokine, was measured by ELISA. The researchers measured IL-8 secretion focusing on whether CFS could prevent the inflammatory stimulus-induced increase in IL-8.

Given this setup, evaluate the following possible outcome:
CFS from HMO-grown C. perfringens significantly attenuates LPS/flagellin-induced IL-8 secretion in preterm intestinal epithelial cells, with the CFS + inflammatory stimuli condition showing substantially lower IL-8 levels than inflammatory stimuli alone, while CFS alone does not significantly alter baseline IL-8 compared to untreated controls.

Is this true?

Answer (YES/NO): YES